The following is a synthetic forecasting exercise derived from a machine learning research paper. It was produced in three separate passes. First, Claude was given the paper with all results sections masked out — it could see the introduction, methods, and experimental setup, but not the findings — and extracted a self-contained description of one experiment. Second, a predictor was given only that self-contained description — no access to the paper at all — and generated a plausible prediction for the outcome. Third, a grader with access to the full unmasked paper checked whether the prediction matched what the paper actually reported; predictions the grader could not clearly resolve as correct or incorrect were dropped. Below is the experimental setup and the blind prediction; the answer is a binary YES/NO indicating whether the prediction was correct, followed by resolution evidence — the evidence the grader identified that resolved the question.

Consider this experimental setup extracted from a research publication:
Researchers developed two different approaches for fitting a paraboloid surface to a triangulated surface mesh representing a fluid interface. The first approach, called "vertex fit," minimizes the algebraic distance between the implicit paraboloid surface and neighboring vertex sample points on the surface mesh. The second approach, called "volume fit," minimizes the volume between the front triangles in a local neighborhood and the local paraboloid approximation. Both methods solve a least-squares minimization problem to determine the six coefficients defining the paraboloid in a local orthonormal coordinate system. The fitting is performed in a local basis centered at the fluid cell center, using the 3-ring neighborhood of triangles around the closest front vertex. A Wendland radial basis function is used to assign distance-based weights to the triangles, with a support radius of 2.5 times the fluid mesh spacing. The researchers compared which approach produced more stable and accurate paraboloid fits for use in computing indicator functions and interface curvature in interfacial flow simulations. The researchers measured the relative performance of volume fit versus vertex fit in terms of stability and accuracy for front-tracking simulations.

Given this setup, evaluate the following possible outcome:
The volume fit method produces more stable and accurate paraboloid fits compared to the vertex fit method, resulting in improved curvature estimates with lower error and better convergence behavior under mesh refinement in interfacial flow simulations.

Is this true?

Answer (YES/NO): NO